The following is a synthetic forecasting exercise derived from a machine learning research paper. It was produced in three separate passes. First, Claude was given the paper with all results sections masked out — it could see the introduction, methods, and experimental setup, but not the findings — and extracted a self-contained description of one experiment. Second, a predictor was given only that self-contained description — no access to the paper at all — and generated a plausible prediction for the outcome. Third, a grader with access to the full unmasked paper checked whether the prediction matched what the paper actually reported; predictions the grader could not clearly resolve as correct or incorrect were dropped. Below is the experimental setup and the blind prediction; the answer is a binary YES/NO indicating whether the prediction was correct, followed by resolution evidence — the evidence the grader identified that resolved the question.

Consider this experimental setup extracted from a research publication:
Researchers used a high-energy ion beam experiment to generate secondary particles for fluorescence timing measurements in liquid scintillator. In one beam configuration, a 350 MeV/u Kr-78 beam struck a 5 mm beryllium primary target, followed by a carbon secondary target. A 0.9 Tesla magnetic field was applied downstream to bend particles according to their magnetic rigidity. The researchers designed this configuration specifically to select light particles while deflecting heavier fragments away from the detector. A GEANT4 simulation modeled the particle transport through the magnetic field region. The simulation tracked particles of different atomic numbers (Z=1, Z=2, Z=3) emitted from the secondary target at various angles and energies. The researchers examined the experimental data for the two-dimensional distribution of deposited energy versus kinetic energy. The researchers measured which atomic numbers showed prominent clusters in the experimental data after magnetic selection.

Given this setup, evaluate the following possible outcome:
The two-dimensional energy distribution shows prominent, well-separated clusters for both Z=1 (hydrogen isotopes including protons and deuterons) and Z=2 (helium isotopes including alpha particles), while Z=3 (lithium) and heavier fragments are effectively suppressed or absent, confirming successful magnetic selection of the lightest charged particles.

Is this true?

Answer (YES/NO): YES